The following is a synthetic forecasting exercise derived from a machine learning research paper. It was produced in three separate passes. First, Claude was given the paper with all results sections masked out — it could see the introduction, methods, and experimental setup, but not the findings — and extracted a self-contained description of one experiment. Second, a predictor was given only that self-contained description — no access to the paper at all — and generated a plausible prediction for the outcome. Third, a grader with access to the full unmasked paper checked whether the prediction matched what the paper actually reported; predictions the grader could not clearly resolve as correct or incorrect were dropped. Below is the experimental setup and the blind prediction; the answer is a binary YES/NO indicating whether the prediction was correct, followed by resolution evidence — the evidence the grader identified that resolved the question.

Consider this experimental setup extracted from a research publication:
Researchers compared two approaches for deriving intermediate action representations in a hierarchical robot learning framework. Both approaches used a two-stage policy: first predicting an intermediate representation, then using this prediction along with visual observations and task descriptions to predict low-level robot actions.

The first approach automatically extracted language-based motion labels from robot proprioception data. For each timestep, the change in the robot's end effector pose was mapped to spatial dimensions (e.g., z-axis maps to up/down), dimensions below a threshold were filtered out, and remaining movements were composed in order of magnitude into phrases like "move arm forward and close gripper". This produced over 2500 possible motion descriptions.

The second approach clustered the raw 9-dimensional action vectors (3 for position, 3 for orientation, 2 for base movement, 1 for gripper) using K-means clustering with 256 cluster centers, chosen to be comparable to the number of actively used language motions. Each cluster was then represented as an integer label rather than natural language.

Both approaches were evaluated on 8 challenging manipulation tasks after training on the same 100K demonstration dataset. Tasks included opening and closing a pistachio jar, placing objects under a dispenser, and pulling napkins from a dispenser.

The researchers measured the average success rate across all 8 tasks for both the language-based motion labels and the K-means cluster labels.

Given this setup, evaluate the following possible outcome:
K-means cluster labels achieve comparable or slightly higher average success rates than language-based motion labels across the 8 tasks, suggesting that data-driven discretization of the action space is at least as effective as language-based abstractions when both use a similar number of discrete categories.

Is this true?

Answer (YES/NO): NO